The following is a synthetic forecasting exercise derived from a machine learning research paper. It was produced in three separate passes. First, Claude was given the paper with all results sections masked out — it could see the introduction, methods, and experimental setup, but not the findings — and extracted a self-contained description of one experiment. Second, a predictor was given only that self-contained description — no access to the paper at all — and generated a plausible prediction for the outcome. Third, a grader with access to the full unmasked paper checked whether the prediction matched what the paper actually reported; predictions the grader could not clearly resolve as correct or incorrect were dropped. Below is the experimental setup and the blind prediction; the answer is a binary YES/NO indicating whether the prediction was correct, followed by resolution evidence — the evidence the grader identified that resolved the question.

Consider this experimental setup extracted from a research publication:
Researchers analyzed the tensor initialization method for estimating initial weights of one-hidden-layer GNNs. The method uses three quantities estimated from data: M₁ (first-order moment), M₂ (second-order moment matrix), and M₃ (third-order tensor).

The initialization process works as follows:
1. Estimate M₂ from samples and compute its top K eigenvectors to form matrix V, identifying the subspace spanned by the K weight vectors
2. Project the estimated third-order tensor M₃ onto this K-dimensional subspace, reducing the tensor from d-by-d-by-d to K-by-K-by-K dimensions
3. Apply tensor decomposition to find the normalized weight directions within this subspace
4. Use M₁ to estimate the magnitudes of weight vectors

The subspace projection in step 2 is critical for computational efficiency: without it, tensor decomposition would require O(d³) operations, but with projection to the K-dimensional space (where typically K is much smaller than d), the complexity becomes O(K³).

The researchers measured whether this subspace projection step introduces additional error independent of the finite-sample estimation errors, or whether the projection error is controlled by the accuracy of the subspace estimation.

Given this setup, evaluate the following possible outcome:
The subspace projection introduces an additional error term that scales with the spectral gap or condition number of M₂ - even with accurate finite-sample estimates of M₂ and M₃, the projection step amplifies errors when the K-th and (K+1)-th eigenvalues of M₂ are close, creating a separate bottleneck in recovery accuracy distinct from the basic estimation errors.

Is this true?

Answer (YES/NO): NO